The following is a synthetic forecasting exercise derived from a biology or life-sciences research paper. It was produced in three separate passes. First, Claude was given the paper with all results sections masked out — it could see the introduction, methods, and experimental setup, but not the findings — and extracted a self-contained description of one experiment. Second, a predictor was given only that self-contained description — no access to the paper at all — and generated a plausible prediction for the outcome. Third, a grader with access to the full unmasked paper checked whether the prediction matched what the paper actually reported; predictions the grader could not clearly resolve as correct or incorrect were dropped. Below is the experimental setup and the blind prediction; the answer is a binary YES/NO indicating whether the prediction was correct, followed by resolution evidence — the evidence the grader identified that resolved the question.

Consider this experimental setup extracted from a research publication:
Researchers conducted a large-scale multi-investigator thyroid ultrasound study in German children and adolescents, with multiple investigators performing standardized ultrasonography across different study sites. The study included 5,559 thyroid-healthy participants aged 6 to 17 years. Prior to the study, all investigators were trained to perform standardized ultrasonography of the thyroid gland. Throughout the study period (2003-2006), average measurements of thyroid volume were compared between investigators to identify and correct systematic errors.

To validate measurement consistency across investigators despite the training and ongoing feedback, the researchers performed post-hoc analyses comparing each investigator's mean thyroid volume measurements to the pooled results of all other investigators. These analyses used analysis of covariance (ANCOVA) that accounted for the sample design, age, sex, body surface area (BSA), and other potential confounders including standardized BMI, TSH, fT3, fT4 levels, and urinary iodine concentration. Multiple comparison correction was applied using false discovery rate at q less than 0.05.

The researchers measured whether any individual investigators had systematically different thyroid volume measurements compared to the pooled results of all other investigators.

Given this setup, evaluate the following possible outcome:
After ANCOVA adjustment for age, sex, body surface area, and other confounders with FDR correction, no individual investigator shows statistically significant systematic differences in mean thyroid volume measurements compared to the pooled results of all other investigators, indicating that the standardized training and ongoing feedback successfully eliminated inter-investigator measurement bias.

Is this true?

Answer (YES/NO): NO